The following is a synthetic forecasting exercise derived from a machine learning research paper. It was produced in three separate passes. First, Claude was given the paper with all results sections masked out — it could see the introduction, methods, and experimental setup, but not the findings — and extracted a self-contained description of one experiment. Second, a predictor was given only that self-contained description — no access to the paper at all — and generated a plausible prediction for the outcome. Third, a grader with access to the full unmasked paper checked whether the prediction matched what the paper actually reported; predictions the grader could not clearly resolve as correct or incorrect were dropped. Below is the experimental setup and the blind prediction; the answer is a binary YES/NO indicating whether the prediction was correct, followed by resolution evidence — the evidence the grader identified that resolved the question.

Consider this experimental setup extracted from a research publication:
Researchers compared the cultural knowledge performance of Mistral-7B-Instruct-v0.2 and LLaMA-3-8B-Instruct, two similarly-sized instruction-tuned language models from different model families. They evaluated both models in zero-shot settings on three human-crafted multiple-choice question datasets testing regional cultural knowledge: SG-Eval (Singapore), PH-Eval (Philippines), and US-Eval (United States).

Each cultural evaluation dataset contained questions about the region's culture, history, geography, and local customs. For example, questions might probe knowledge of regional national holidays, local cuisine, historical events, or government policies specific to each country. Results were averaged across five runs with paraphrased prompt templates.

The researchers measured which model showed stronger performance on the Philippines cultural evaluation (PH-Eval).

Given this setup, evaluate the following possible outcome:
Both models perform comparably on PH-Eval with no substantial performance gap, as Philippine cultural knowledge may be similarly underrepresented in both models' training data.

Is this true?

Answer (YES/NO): NO